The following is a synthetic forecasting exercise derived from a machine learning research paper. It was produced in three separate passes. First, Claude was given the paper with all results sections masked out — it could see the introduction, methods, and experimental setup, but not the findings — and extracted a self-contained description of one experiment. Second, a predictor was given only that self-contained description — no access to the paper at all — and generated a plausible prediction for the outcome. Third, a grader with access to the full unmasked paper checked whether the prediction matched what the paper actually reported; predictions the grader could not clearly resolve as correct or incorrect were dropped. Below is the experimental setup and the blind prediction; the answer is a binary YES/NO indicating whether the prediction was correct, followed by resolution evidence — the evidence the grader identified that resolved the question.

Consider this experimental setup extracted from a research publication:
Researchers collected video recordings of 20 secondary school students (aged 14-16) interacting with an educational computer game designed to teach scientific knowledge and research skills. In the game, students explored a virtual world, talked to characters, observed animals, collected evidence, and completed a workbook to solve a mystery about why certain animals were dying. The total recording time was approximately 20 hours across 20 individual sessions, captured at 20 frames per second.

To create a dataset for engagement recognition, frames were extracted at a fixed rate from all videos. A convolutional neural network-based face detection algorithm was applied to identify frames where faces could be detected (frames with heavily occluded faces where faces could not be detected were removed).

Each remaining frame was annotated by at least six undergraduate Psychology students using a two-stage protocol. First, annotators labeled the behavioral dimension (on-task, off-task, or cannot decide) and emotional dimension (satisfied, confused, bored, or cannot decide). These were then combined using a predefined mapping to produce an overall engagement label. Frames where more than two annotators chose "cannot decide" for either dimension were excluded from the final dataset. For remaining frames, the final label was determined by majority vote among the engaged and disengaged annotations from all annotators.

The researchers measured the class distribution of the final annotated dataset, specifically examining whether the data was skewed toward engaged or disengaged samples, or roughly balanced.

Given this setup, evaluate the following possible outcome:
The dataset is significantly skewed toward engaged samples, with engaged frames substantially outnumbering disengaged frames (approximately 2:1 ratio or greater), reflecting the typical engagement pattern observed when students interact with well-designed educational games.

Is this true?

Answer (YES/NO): NO